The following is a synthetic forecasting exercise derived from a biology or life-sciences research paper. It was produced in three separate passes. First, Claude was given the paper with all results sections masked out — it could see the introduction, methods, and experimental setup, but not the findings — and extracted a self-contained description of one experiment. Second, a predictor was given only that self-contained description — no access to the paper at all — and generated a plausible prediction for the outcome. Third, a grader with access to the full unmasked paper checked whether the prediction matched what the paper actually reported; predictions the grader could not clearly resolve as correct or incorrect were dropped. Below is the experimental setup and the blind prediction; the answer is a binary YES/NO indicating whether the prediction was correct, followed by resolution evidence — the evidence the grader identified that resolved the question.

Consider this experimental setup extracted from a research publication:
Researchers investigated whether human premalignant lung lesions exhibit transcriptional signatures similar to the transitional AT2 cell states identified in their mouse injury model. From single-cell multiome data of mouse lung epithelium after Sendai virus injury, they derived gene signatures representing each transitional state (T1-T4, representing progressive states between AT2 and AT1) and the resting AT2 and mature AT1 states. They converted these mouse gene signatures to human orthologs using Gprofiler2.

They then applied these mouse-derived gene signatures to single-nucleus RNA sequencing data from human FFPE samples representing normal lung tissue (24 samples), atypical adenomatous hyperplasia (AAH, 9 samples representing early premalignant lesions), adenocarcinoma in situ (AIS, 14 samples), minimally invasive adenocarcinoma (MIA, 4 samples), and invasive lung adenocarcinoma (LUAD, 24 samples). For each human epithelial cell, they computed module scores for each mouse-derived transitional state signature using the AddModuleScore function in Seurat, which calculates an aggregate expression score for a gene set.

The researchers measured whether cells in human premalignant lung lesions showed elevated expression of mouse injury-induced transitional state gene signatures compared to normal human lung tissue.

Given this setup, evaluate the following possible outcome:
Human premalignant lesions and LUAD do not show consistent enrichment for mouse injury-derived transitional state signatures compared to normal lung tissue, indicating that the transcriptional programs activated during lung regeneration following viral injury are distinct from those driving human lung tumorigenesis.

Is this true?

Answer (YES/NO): NO